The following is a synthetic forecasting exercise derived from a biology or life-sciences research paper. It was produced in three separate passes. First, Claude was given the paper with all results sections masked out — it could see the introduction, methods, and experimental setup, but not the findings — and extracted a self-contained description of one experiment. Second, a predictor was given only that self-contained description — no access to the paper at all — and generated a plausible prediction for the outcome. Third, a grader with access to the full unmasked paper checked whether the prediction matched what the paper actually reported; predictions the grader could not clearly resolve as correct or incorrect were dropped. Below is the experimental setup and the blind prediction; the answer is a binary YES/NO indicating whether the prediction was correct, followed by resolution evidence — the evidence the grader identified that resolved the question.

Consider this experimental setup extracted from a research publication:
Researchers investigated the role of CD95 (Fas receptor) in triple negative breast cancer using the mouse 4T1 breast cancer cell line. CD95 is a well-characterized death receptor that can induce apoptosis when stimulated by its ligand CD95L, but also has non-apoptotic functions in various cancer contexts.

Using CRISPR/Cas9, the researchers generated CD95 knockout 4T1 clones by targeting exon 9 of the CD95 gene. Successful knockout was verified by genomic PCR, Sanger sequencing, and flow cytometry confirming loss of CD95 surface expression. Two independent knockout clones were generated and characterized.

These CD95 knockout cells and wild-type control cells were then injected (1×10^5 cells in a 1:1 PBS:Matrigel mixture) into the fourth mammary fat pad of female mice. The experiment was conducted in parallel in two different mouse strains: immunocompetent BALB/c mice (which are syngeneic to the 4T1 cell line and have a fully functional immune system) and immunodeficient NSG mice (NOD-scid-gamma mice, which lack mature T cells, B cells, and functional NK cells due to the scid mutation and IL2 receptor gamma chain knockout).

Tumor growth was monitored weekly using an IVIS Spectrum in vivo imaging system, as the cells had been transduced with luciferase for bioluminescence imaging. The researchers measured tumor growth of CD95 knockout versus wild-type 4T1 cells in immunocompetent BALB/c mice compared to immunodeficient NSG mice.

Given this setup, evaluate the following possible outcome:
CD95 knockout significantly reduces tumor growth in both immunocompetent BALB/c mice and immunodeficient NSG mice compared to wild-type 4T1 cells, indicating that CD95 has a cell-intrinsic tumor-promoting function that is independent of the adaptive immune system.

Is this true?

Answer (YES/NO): NO